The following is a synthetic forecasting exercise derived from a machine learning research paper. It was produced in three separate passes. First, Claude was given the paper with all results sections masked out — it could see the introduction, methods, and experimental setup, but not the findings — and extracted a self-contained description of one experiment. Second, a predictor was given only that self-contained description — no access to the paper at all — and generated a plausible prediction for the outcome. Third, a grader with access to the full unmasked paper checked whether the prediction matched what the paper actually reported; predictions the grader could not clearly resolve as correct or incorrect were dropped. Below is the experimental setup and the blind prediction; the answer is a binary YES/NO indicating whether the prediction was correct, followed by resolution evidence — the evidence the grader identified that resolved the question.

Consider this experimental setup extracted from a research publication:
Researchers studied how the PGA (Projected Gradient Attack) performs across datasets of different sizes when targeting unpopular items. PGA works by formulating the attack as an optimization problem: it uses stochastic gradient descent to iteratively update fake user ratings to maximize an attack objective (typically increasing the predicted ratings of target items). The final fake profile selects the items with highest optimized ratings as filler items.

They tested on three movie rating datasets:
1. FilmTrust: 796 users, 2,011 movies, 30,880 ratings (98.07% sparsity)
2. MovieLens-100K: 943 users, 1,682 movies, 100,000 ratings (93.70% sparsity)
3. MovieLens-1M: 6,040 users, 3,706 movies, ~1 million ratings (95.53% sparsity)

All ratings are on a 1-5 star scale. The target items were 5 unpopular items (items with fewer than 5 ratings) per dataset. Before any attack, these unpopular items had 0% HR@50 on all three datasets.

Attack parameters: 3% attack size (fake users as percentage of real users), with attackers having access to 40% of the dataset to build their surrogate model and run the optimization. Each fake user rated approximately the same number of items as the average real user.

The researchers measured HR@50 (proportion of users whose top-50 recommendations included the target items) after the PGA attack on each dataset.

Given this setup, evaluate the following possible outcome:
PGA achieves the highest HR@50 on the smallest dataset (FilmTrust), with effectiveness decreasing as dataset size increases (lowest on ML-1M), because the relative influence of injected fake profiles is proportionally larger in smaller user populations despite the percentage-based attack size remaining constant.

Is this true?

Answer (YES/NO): NO